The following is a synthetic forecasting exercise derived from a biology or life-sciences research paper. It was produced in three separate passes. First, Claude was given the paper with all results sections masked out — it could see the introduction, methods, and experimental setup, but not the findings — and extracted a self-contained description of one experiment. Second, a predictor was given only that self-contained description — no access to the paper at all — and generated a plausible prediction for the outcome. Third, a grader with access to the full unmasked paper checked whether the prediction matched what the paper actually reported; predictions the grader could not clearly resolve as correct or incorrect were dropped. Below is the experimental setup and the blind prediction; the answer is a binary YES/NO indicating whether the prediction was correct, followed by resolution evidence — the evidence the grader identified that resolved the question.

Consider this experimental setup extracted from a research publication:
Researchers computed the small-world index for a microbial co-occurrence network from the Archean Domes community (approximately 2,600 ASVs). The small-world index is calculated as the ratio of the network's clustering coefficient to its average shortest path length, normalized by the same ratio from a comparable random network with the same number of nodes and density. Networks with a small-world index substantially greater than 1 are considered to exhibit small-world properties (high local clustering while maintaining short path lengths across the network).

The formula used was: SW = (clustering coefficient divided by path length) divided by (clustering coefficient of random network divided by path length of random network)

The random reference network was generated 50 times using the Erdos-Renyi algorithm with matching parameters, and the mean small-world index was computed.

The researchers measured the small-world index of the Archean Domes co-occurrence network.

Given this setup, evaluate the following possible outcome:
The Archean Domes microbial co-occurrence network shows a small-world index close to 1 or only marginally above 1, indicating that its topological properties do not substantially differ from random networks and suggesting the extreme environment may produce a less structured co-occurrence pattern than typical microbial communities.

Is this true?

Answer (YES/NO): NO